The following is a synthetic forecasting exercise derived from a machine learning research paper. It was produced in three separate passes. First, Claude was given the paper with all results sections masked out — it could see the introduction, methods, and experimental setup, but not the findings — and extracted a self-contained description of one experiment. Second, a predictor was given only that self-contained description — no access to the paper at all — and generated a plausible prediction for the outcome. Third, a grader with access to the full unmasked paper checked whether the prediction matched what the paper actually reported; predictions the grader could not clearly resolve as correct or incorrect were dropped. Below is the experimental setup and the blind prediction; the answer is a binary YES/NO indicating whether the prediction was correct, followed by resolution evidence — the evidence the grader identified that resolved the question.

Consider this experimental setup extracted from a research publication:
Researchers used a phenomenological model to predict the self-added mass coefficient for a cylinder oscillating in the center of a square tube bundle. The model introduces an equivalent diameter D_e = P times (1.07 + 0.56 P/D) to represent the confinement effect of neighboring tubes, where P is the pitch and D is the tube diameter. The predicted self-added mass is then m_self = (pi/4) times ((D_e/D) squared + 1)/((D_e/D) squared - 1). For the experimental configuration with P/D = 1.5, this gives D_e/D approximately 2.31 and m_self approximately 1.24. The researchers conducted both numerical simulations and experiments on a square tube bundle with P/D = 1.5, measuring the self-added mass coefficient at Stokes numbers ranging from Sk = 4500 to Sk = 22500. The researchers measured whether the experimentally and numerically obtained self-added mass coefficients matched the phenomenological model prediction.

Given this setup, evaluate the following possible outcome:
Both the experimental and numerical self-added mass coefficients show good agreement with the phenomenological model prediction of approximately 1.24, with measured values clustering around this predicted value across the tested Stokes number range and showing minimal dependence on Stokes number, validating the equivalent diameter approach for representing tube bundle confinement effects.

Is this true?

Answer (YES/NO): YES